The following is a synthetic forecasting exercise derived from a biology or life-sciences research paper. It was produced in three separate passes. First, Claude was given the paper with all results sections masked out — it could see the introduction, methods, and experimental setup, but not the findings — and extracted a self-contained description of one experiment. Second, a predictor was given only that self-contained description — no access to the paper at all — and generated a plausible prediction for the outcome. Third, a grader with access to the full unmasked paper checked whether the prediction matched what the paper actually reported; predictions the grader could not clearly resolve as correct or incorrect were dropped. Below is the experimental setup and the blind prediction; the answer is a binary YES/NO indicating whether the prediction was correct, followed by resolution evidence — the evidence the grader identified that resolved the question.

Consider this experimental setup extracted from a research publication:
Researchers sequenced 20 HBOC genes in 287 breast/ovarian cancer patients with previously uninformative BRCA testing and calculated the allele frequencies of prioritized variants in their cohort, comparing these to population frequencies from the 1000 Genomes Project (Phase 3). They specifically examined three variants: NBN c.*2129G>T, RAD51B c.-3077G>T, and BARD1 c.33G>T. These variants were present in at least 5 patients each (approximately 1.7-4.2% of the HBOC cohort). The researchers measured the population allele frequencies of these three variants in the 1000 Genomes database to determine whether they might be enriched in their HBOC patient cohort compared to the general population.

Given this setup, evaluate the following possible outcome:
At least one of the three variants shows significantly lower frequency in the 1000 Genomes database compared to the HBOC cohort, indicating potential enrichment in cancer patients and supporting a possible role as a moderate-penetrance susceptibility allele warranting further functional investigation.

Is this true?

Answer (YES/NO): YES